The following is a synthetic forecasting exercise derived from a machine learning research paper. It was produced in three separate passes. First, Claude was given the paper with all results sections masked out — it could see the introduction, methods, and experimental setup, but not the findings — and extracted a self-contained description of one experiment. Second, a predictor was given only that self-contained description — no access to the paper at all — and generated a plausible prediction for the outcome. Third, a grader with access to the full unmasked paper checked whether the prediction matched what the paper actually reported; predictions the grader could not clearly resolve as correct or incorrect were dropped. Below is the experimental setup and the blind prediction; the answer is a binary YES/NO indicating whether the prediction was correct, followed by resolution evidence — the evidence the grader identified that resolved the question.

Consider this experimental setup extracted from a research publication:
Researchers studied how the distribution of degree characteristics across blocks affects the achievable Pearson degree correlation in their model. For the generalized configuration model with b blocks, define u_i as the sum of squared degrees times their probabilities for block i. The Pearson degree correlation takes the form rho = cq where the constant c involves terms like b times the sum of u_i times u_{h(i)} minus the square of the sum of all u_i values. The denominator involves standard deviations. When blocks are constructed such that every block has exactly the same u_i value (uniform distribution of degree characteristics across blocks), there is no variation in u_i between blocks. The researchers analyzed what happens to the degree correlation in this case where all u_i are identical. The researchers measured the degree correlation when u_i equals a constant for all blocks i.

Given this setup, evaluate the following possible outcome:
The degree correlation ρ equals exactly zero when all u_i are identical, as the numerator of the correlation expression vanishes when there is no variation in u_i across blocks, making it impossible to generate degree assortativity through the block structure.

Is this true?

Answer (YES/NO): YES